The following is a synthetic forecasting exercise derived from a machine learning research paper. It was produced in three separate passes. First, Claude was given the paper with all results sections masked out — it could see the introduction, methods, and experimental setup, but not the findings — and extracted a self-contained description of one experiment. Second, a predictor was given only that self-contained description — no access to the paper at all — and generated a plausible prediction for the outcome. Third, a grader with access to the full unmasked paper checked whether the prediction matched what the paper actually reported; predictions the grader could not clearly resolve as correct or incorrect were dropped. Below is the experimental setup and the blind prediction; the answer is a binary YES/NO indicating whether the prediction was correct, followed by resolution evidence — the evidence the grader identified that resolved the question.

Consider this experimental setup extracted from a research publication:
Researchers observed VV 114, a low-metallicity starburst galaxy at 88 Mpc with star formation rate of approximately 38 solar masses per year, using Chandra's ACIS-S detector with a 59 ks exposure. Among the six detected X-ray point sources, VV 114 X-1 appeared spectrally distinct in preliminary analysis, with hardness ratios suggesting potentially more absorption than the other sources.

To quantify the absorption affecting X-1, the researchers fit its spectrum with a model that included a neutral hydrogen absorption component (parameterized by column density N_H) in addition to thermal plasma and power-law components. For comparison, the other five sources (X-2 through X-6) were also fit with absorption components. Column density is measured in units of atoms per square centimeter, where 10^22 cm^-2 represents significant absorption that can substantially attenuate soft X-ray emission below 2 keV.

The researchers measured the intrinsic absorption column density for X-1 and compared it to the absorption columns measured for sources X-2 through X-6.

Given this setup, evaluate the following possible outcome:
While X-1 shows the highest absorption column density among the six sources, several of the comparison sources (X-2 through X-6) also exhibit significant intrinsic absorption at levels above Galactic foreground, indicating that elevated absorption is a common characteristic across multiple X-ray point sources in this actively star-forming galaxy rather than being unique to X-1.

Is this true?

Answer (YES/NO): NO